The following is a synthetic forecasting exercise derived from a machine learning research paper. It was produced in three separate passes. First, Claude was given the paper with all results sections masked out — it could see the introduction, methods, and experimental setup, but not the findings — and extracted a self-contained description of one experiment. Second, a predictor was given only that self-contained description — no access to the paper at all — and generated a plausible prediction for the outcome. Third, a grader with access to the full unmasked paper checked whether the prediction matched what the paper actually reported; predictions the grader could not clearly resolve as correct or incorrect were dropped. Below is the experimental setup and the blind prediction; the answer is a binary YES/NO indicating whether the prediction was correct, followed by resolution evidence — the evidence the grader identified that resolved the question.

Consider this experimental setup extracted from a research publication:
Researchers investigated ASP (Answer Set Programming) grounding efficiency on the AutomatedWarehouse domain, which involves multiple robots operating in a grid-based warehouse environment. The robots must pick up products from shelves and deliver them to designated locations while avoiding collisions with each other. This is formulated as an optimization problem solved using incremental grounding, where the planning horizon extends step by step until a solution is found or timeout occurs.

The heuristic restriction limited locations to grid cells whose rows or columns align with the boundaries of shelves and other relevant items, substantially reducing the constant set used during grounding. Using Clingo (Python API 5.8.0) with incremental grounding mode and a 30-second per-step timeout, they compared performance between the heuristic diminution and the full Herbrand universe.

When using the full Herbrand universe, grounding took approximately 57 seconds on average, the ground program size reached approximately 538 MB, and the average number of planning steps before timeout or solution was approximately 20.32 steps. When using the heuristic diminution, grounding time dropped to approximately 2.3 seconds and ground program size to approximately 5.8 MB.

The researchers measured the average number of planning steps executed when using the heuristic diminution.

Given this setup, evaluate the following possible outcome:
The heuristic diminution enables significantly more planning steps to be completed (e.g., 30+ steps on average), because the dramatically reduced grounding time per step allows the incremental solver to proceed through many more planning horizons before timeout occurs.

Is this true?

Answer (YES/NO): NO